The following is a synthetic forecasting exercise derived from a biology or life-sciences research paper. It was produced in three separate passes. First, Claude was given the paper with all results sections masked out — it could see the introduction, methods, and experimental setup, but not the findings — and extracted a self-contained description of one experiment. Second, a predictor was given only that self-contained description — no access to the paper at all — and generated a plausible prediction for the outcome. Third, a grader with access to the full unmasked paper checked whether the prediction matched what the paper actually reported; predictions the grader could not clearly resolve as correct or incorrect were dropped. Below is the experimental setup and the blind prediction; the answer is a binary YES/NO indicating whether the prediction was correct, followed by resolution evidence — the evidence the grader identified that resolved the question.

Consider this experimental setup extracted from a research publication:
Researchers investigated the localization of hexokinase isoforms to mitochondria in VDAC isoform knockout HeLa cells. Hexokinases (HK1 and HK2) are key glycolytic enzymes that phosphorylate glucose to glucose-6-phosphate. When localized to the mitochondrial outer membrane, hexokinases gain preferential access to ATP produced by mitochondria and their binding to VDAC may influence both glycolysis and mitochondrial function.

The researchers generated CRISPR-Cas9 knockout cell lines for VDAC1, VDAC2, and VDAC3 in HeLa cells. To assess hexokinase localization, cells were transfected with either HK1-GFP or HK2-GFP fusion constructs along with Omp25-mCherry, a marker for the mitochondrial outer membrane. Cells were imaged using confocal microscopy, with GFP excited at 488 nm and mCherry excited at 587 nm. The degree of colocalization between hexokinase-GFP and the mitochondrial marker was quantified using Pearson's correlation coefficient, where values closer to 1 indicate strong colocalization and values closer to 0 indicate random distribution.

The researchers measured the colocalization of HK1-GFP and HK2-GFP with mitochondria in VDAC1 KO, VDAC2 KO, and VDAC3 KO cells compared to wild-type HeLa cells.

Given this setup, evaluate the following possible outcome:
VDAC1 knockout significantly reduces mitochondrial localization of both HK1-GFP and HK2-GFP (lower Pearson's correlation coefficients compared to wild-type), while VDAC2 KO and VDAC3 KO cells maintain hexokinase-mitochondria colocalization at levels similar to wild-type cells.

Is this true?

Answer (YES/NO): YES